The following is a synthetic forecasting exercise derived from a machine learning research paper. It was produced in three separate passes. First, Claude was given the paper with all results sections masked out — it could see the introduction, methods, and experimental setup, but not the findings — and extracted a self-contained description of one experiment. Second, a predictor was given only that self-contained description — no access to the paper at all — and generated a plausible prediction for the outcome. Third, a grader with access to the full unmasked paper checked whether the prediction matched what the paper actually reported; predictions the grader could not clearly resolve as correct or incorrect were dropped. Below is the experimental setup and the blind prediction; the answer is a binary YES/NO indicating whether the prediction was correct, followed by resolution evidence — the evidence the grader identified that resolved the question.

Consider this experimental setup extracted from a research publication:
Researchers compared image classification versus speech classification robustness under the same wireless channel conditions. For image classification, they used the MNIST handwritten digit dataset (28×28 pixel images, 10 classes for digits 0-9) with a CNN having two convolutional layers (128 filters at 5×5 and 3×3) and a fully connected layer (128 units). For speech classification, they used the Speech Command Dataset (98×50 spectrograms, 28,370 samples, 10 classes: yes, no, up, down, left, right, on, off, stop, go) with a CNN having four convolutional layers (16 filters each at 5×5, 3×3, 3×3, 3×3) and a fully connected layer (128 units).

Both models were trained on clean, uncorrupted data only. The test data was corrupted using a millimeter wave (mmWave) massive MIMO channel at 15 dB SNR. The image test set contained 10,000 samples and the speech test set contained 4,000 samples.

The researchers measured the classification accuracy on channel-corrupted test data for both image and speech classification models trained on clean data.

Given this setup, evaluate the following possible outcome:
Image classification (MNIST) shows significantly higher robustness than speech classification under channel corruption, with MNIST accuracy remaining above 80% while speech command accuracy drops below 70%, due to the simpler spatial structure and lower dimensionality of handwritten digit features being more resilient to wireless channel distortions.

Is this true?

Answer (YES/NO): NO